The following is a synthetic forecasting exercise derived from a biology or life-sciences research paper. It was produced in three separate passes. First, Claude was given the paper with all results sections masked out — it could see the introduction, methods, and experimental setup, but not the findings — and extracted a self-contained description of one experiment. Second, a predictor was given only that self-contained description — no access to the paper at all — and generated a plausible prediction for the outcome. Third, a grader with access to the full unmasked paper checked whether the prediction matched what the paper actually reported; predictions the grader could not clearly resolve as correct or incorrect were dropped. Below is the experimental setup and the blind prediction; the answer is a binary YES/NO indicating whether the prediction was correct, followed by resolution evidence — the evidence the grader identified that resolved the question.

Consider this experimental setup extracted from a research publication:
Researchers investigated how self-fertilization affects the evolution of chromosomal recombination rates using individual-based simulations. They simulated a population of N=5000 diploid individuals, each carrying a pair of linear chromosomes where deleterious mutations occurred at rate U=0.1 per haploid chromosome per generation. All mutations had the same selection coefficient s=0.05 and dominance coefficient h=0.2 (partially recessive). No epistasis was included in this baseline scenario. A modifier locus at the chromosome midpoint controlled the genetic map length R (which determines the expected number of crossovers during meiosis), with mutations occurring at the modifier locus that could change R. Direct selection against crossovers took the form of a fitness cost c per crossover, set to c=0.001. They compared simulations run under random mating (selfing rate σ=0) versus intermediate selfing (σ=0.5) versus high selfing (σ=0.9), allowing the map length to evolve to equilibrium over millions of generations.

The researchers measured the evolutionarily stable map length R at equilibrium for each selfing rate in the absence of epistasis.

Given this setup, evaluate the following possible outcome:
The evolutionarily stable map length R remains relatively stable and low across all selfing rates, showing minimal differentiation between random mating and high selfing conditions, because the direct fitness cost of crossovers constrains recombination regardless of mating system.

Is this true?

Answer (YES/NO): NO